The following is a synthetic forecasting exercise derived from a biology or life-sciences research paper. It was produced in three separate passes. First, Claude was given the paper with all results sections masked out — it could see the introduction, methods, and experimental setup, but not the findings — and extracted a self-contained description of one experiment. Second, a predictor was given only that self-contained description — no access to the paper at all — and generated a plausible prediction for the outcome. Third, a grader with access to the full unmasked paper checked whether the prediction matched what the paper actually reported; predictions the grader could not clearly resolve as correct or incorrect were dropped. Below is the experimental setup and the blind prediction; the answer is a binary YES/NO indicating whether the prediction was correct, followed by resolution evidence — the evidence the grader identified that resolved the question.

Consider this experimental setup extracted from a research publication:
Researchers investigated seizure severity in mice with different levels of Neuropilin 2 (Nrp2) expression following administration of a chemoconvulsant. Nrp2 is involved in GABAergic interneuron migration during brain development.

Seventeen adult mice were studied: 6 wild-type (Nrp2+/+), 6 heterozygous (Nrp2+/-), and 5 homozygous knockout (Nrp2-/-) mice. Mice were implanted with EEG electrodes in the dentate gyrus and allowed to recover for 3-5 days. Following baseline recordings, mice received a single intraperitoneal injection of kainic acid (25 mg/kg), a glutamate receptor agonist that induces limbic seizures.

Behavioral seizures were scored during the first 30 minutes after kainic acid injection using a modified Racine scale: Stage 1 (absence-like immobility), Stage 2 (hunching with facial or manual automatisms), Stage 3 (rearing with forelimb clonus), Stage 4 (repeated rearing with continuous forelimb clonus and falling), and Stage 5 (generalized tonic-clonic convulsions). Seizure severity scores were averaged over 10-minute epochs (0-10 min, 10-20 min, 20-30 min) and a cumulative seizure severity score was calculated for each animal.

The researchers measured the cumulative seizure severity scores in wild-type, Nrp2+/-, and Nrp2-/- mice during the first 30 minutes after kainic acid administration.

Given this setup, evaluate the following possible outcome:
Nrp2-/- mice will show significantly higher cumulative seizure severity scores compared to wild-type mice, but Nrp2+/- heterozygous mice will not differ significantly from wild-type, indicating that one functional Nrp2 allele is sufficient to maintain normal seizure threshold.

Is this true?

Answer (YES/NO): YES